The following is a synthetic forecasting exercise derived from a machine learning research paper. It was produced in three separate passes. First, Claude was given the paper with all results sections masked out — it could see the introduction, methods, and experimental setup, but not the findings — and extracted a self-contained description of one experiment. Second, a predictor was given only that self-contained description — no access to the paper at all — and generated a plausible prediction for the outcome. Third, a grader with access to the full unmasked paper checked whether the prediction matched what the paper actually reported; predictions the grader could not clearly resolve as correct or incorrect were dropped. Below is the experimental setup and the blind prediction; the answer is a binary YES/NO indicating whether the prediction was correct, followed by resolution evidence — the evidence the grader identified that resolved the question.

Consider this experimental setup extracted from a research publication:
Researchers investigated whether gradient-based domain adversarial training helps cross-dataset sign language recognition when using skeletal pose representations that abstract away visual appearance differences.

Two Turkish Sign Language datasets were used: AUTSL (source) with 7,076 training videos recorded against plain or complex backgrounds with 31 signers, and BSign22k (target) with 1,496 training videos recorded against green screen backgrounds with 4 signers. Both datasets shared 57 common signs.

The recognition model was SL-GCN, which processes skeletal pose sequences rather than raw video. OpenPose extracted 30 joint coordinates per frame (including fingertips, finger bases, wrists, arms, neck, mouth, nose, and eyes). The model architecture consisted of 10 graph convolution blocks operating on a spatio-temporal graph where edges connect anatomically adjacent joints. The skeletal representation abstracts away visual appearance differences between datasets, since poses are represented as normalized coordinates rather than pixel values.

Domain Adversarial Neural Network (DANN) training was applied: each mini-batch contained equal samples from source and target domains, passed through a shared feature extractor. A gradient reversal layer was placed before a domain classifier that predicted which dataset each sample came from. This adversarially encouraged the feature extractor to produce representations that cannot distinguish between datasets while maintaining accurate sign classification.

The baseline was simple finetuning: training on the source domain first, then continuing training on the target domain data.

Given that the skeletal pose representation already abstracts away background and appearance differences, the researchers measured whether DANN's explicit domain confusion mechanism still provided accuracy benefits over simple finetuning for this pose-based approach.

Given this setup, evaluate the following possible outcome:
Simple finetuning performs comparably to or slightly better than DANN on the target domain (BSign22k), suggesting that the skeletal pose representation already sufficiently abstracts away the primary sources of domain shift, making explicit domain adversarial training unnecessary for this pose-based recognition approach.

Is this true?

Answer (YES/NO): NO